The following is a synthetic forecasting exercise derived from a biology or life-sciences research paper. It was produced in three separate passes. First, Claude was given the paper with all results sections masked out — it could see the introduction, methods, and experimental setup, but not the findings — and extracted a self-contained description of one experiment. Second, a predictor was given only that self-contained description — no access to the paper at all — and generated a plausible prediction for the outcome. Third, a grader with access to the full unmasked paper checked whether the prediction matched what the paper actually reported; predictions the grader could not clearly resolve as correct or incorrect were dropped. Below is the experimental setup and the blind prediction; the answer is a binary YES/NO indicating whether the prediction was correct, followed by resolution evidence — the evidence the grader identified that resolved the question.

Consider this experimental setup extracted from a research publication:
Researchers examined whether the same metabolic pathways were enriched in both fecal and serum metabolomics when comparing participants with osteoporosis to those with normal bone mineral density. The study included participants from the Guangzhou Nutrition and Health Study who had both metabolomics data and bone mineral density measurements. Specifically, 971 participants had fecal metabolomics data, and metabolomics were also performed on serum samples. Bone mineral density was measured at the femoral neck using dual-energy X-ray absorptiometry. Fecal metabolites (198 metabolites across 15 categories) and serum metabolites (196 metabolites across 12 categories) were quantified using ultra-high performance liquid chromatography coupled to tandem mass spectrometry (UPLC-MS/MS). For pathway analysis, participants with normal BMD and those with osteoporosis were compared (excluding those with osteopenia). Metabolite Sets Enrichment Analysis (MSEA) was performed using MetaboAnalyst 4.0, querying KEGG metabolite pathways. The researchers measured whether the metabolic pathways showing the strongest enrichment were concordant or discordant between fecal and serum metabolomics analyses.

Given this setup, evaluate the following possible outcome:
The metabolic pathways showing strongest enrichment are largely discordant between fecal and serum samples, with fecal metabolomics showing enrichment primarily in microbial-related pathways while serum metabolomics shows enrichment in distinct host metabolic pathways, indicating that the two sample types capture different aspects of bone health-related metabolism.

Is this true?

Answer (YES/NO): NO